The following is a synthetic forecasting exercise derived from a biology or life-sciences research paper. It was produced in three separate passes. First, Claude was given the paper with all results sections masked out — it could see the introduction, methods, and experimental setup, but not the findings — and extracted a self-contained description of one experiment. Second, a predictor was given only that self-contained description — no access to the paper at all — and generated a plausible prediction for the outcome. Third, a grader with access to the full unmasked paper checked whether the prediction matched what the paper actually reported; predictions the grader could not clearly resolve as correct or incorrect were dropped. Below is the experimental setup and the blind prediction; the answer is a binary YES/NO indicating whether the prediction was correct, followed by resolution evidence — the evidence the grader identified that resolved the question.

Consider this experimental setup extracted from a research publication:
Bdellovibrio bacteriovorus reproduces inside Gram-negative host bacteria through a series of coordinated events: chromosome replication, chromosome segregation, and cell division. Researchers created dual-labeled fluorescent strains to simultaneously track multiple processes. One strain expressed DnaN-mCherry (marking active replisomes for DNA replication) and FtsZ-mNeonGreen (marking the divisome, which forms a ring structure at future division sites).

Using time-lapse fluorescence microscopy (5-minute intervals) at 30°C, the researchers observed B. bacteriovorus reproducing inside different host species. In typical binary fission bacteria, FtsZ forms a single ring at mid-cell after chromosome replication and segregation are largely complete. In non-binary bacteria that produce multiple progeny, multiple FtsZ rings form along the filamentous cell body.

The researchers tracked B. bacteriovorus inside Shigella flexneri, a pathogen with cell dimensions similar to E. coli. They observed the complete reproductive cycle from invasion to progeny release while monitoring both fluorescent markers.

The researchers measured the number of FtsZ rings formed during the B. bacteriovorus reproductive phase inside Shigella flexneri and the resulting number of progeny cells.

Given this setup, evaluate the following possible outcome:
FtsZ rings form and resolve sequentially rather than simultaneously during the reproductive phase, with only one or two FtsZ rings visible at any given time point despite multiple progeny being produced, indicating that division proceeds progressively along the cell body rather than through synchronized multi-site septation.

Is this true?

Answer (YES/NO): NO